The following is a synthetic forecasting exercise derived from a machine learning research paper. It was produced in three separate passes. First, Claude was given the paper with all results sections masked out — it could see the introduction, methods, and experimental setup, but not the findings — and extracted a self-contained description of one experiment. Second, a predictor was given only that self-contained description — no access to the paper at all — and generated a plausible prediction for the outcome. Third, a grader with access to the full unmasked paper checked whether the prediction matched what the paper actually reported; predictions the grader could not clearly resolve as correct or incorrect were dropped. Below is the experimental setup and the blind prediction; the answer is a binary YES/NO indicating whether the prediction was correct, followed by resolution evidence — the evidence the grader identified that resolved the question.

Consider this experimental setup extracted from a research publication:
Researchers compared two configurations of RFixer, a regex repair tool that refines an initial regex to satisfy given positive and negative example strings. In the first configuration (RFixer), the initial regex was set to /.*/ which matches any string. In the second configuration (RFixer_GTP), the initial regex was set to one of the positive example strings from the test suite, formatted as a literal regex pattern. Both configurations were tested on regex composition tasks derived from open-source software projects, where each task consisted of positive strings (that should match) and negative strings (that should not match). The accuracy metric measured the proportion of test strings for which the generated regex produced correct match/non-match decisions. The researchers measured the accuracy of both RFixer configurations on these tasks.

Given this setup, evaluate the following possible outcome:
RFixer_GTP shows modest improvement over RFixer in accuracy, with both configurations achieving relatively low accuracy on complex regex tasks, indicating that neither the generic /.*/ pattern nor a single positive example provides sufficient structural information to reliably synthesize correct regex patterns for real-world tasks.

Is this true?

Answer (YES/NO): NO